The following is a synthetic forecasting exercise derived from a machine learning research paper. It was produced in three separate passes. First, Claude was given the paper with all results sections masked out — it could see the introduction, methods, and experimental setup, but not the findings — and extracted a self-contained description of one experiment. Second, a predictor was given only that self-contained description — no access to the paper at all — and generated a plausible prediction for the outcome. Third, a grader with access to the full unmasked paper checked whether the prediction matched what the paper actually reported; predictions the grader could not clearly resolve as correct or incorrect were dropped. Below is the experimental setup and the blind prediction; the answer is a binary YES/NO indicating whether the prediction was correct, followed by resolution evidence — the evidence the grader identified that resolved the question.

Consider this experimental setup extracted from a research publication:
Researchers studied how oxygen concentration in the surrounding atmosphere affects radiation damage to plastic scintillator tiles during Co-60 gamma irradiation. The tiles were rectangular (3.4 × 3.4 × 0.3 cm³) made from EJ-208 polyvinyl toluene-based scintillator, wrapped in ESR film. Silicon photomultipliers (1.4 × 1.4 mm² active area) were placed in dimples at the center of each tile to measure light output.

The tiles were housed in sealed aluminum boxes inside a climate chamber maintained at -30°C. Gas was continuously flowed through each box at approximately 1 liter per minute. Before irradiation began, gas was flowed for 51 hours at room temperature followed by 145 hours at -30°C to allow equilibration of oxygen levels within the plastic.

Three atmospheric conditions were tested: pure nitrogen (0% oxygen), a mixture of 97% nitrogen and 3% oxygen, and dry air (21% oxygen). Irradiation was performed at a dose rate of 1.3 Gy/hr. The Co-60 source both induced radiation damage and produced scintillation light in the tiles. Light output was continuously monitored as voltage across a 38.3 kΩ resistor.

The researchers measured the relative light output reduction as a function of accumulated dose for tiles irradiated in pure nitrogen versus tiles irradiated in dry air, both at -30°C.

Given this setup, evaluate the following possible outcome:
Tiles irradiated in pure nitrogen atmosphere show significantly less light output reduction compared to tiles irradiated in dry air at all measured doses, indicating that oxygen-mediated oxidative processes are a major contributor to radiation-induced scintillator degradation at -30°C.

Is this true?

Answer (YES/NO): NO